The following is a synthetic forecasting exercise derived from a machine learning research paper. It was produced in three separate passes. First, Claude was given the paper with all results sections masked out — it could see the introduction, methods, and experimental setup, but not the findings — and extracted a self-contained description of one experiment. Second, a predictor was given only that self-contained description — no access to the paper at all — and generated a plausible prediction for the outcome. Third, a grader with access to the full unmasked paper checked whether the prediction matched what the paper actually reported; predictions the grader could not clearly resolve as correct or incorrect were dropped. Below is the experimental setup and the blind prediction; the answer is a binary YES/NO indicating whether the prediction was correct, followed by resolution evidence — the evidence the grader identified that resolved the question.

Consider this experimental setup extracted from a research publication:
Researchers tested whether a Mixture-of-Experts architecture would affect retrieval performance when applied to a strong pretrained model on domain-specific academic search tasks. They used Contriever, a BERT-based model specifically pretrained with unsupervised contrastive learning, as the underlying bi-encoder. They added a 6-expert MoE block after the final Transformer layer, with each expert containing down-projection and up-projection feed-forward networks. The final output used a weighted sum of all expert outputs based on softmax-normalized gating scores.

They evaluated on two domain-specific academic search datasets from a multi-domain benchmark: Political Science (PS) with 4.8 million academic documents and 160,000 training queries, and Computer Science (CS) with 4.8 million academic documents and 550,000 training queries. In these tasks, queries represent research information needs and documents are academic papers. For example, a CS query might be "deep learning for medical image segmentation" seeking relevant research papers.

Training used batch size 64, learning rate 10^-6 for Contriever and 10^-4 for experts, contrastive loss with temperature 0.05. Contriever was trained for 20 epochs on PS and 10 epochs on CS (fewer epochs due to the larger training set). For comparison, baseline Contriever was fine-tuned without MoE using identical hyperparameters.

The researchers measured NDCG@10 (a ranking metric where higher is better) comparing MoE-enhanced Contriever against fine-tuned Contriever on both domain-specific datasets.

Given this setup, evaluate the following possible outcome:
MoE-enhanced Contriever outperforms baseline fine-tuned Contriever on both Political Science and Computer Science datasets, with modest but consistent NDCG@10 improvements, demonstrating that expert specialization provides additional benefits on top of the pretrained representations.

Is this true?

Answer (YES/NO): NO